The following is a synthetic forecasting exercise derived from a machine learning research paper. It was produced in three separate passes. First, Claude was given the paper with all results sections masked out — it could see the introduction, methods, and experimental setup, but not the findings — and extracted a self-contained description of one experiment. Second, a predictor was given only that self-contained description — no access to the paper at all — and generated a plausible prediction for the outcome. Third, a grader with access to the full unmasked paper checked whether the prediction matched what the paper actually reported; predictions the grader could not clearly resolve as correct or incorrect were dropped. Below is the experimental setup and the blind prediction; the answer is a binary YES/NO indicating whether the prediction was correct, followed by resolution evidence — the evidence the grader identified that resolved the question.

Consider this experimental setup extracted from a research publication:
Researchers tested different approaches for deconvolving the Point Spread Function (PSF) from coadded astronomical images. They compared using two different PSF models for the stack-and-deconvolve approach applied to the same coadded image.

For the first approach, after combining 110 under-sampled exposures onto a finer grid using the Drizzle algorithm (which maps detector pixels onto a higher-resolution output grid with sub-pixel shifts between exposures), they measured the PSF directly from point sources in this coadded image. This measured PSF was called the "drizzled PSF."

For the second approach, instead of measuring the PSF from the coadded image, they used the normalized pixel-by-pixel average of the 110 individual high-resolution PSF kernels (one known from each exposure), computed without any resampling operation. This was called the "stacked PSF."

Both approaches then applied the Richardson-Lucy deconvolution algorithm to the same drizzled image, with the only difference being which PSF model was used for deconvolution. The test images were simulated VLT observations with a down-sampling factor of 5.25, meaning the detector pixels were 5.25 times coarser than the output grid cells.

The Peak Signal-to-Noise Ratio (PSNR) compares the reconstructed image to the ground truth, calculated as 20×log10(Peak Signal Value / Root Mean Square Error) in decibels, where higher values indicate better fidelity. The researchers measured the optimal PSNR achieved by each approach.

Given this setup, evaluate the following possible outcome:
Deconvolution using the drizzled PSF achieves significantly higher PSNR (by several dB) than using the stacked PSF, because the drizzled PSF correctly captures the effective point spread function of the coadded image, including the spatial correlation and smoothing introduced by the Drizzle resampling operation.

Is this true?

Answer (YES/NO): YES